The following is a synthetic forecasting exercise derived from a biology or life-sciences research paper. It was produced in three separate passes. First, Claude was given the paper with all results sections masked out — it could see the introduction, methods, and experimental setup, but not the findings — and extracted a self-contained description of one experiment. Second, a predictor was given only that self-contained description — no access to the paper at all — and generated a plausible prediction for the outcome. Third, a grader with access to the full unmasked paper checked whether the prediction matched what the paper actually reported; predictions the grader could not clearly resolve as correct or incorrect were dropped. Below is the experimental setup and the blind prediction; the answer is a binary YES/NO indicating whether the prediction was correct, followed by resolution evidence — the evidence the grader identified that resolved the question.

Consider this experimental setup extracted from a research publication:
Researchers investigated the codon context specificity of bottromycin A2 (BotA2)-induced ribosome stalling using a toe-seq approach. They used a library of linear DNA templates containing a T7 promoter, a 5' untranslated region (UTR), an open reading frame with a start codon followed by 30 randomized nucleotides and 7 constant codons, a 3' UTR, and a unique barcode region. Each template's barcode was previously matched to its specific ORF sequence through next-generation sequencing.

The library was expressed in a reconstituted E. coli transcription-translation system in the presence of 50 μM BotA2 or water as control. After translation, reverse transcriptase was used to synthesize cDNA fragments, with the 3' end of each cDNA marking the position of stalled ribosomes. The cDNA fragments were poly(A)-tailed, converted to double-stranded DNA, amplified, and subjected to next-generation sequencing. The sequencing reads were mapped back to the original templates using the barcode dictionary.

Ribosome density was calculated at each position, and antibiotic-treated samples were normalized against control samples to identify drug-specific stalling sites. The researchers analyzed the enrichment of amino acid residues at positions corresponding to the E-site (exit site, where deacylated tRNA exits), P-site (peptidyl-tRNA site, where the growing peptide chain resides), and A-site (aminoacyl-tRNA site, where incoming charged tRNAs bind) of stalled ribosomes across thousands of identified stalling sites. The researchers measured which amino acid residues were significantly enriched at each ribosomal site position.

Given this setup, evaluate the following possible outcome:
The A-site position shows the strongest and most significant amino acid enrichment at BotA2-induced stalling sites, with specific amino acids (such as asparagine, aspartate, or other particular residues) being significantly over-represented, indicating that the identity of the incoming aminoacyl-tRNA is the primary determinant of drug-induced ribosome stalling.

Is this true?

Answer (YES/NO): NO